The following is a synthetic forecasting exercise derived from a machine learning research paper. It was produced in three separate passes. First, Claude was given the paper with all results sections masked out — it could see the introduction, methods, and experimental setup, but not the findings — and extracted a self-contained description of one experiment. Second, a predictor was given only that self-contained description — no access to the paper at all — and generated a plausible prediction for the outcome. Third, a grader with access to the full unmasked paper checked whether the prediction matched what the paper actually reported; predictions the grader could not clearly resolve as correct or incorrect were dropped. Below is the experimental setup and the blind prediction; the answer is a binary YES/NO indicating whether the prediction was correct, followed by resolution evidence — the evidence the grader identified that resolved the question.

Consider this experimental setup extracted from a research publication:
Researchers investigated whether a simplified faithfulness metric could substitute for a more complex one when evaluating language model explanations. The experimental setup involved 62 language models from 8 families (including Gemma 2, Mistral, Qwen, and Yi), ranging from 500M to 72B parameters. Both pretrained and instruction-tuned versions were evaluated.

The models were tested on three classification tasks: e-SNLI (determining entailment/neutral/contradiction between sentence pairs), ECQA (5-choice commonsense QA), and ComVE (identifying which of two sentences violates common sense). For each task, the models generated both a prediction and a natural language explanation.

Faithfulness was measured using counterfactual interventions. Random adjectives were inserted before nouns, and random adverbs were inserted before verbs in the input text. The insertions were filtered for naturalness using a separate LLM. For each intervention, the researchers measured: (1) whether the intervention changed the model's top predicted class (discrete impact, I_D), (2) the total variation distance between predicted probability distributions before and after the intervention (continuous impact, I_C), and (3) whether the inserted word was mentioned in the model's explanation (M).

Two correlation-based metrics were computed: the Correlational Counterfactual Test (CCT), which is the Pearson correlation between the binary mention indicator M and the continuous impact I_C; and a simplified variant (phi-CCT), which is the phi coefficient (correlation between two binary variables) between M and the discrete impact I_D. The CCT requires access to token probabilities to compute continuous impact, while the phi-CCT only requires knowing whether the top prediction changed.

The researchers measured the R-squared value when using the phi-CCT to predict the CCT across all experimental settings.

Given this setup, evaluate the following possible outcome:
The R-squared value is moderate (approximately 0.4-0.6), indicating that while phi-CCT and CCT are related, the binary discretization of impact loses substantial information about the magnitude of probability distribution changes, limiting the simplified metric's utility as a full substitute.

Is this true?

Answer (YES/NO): NO